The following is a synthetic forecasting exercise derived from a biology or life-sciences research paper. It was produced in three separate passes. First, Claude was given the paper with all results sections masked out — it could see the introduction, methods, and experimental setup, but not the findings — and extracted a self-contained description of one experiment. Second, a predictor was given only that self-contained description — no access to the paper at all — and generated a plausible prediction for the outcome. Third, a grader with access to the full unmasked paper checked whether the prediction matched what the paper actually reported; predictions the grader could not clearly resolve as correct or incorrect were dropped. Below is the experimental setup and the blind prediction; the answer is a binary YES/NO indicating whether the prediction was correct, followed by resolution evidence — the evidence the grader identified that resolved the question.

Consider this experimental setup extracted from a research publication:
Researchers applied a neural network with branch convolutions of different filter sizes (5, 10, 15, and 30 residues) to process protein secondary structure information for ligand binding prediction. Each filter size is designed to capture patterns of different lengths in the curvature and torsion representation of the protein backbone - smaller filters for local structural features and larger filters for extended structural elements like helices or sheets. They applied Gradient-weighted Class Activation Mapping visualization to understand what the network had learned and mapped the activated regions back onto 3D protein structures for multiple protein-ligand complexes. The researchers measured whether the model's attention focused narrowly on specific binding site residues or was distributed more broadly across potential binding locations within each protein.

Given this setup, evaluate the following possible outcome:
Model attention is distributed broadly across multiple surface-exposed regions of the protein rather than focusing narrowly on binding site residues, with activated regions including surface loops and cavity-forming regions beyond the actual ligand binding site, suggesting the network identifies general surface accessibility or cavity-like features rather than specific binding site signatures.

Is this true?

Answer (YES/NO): NO